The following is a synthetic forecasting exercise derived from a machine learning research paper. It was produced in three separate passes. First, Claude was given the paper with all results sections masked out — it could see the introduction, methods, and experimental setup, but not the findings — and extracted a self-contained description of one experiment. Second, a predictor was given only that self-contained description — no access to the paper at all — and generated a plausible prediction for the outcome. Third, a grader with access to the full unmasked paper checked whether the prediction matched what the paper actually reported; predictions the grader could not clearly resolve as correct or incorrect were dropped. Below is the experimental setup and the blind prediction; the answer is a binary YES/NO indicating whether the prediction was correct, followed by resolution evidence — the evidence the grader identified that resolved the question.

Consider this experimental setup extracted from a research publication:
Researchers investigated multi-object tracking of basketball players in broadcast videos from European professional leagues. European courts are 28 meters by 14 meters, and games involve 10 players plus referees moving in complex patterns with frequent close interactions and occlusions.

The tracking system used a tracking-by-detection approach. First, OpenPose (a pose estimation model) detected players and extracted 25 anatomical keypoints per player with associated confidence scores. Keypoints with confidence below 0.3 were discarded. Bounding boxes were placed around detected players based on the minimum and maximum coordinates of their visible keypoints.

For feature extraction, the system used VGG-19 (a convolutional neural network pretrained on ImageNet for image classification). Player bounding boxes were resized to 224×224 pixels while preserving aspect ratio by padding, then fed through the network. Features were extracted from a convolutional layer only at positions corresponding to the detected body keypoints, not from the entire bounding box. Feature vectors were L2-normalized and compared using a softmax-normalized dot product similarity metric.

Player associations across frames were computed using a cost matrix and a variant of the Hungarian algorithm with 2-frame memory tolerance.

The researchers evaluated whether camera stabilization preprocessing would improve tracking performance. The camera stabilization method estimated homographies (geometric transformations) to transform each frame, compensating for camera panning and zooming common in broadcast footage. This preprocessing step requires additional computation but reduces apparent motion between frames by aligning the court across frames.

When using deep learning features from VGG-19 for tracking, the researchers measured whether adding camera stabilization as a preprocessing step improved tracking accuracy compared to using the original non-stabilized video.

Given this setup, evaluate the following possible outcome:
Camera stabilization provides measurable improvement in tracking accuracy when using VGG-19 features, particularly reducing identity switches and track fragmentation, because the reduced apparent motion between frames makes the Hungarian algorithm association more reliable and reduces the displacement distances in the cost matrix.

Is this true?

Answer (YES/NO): NO